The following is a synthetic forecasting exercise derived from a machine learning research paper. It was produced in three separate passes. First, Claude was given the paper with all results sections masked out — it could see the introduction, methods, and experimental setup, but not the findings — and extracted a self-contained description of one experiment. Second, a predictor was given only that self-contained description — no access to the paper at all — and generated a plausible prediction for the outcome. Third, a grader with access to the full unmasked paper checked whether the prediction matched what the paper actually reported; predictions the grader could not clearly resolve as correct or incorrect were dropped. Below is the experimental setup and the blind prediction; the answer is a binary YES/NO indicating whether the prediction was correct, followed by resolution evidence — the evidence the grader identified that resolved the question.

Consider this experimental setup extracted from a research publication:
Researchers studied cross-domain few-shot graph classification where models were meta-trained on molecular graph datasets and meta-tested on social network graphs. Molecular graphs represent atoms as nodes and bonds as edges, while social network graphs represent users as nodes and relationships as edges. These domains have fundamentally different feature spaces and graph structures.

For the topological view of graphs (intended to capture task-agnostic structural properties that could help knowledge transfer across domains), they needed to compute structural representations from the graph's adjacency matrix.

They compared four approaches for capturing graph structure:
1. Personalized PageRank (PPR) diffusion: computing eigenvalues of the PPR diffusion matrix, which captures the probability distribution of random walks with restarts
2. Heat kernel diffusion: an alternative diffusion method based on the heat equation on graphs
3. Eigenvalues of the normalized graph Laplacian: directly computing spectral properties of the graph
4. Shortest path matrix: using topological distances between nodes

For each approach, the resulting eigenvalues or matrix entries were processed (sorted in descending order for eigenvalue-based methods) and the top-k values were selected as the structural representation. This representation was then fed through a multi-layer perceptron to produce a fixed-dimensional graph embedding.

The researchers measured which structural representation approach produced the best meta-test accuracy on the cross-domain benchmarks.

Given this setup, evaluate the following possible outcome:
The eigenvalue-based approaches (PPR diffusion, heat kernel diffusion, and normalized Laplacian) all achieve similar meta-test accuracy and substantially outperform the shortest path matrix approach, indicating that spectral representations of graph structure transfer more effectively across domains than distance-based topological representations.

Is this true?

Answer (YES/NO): NO